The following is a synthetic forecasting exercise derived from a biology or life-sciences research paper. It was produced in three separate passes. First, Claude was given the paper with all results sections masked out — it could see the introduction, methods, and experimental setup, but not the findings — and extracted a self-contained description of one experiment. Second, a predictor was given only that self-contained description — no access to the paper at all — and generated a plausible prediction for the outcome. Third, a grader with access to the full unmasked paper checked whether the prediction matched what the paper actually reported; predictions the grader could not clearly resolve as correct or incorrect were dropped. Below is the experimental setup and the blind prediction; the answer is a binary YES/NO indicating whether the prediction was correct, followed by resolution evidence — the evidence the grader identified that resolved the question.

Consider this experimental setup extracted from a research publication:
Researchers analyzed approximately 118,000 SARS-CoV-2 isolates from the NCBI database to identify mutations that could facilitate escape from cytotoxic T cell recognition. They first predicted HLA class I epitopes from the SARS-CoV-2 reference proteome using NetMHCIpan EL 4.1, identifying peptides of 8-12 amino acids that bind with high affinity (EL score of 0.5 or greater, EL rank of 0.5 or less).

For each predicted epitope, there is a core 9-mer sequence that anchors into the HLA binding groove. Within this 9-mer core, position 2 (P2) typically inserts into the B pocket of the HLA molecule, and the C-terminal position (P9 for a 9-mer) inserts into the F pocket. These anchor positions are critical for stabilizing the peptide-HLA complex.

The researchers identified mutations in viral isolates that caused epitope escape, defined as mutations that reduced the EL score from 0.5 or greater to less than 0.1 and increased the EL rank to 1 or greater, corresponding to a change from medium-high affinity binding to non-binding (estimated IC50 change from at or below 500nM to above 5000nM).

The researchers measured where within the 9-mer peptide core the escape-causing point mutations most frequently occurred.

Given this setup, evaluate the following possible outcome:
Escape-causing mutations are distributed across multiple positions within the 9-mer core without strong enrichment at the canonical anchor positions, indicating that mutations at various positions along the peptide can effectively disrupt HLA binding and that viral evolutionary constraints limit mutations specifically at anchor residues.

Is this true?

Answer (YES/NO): NO